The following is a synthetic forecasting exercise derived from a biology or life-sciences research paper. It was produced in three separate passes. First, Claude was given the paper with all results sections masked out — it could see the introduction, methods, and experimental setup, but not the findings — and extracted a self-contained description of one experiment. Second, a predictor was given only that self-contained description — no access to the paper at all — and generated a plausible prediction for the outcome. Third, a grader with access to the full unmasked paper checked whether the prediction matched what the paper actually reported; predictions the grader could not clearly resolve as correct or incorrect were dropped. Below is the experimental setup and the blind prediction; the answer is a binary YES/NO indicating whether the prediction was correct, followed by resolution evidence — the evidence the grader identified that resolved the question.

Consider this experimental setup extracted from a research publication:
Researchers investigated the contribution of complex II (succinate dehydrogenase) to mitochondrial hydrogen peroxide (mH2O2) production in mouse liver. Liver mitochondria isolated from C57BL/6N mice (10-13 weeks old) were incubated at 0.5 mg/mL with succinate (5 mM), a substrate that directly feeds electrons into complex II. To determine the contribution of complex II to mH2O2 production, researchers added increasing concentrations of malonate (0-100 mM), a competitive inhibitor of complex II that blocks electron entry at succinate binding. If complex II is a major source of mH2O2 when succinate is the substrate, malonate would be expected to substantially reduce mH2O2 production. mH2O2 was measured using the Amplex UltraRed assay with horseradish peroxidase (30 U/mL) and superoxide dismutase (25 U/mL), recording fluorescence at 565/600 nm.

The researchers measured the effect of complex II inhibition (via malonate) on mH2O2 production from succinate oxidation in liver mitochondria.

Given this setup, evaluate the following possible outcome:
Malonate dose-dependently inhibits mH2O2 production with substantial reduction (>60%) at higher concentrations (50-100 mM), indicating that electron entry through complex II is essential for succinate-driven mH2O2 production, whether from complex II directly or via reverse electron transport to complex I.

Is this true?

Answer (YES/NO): NO